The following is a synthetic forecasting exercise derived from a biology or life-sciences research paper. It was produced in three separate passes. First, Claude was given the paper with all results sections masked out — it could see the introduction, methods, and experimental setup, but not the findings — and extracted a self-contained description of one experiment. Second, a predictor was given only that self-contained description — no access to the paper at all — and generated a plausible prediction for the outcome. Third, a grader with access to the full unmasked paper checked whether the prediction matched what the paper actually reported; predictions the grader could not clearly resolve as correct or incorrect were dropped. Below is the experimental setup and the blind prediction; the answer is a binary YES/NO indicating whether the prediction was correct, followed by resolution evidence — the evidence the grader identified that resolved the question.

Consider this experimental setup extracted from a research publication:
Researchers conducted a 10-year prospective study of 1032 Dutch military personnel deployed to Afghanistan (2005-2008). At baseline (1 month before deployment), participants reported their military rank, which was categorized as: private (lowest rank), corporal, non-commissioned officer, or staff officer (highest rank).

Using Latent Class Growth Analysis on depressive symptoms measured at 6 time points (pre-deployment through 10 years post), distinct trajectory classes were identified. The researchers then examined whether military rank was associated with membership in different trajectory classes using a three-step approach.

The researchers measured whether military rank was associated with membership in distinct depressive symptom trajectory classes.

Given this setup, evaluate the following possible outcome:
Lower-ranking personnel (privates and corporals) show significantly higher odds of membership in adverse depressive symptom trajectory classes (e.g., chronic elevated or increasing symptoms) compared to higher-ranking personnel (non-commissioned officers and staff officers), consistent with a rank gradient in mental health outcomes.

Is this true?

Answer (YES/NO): NO